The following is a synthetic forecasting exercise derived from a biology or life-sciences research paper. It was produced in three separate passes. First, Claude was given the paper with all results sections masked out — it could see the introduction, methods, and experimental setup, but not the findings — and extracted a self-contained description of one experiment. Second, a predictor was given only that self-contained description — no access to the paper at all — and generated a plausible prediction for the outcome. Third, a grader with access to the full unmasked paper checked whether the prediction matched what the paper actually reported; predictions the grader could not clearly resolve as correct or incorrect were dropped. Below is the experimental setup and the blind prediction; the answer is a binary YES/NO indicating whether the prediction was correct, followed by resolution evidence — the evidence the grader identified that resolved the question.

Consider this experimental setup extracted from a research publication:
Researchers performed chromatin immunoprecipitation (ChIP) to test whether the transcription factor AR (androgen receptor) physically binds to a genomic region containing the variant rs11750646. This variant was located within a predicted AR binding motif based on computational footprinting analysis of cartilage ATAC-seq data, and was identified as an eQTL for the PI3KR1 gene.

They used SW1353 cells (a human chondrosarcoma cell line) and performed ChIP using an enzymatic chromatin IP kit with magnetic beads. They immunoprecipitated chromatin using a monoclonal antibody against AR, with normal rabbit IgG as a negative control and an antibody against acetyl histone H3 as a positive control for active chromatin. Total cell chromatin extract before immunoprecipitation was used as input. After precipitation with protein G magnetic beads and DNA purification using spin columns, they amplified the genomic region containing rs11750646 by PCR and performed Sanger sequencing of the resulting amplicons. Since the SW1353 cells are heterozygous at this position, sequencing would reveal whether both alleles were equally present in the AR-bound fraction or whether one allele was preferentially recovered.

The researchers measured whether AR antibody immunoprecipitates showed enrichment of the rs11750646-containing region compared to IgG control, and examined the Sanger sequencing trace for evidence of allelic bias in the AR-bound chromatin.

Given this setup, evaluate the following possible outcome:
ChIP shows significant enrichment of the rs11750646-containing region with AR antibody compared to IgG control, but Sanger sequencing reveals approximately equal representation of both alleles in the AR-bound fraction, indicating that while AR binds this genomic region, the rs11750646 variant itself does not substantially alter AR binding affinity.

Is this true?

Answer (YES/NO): NO